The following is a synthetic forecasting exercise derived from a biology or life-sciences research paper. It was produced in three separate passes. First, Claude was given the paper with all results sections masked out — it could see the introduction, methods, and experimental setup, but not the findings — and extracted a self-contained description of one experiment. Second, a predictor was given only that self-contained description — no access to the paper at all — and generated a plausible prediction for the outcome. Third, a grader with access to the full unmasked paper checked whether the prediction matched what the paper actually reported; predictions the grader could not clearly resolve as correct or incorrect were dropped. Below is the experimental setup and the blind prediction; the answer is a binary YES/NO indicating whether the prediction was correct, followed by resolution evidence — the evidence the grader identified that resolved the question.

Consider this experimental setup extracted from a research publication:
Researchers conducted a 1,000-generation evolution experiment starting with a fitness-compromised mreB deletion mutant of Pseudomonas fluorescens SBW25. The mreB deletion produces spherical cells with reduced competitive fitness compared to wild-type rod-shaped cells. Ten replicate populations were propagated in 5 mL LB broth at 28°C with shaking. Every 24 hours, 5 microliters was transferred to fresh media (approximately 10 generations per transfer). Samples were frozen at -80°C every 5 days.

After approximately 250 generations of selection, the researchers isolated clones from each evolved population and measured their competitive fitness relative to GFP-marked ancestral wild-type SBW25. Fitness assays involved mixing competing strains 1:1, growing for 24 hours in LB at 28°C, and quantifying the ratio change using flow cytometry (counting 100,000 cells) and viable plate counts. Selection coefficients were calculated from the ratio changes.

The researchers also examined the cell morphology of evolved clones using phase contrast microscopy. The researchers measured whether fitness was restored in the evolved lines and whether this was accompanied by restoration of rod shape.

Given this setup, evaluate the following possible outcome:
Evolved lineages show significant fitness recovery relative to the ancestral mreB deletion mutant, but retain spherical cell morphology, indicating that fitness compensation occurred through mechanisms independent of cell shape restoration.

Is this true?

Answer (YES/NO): YES